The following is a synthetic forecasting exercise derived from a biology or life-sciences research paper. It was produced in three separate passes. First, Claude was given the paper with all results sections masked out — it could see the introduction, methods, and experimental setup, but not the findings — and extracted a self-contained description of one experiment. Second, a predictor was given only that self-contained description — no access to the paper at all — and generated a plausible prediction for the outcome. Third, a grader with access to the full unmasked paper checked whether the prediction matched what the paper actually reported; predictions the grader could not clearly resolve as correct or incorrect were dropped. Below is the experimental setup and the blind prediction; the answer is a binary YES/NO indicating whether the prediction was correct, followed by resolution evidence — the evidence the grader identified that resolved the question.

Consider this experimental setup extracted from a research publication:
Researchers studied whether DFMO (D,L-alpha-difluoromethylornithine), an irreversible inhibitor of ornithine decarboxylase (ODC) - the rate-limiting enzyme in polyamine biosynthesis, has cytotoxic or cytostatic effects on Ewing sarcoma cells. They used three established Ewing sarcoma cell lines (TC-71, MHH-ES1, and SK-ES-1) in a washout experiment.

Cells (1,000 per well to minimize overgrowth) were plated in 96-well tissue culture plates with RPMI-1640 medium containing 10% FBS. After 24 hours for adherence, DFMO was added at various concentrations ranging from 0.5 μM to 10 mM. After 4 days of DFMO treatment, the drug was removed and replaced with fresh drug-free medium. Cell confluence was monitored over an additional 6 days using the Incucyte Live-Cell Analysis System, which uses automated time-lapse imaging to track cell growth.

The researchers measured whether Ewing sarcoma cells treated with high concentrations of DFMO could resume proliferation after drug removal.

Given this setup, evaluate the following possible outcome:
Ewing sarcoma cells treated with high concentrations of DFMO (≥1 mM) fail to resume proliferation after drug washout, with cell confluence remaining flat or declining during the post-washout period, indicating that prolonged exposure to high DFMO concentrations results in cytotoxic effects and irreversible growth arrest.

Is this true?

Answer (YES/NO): NO